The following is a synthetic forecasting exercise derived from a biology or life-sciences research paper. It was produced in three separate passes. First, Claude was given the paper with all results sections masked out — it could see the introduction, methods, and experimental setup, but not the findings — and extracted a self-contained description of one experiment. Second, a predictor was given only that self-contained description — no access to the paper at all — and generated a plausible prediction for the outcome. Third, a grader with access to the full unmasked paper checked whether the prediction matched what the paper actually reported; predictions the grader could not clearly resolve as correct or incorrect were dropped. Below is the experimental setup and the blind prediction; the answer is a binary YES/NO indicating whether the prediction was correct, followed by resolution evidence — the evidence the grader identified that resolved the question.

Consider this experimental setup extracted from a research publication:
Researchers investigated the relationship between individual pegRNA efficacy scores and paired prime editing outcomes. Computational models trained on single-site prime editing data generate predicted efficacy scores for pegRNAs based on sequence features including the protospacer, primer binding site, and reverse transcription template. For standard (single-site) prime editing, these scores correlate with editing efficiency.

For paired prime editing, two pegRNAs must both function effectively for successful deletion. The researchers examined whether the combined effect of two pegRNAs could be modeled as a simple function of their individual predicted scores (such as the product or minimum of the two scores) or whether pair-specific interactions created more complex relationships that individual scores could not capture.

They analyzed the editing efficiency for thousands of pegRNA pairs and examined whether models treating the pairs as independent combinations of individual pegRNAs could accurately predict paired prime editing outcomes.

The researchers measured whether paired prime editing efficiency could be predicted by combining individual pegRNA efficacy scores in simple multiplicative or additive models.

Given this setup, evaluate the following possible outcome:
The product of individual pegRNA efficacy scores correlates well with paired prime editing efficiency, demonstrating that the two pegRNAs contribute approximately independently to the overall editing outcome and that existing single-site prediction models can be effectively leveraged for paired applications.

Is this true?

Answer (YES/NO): NO